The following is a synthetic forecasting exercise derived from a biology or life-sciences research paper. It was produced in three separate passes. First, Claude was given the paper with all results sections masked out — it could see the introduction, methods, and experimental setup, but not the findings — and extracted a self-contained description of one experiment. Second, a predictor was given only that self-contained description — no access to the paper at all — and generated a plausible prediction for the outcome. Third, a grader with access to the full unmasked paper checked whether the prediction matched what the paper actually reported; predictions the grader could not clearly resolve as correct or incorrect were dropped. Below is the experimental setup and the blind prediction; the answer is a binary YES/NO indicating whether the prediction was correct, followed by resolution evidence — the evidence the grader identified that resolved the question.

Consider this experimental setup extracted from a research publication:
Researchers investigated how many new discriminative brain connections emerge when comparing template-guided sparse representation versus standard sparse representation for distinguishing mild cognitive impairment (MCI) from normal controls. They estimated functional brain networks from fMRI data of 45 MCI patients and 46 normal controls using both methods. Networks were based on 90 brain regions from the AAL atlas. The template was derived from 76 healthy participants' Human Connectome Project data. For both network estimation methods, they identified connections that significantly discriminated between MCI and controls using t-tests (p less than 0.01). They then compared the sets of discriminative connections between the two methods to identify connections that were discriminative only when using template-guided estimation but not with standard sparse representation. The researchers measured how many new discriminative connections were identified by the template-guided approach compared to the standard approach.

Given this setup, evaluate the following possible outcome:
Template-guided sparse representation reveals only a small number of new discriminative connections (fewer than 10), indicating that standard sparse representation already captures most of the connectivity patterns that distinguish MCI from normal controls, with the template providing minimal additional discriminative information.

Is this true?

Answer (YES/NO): NO